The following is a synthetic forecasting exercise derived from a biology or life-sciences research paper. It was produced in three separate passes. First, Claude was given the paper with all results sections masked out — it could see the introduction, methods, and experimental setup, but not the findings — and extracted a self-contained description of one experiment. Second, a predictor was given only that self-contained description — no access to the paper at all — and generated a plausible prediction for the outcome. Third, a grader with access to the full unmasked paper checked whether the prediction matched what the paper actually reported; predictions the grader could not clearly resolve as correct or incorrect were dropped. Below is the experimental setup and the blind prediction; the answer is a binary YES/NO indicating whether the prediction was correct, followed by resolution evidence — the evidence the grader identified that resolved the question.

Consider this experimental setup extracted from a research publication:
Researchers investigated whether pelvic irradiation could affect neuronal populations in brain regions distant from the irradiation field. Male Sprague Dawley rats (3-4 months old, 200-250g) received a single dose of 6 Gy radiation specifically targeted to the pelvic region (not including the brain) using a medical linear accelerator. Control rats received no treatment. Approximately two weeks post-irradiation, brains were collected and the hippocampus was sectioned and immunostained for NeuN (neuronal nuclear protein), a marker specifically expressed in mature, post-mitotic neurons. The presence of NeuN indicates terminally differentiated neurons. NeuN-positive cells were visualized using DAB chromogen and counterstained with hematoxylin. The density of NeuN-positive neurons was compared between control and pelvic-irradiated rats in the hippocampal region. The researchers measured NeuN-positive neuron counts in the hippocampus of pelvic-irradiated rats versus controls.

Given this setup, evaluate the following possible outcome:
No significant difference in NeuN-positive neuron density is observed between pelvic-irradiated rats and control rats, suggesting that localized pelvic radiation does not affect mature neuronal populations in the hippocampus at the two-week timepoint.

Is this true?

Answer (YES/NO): NO